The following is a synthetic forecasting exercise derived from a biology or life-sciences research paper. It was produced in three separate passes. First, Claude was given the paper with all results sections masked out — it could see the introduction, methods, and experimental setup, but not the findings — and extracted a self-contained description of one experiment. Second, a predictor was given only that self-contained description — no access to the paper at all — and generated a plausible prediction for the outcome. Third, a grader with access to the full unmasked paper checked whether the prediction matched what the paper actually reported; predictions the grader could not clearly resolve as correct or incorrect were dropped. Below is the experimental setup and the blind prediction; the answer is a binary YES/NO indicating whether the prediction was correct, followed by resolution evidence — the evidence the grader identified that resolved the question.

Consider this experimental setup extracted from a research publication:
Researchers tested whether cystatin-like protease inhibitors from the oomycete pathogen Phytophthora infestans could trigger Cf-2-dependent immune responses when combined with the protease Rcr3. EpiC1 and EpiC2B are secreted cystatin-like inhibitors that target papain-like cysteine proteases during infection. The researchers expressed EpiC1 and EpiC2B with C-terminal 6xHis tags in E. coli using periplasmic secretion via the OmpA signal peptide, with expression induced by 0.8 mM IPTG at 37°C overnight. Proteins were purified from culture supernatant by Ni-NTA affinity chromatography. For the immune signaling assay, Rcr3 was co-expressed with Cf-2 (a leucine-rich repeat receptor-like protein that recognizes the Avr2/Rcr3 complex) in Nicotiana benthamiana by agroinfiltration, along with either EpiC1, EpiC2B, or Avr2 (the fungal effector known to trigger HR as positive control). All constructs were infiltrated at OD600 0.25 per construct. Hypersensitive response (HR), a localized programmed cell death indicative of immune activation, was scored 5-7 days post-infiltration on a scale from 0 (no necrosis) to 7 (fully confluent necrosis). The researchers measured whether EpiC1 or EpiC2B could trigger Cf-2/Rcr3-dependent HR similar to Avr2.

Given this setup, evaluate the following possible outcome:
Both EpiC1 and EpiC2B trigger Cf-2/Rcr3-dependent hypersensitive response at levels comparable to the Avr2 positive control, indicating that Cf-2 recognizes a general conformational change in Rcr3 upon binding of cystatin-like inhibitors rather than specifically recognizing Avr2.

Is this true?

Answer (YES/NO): NO